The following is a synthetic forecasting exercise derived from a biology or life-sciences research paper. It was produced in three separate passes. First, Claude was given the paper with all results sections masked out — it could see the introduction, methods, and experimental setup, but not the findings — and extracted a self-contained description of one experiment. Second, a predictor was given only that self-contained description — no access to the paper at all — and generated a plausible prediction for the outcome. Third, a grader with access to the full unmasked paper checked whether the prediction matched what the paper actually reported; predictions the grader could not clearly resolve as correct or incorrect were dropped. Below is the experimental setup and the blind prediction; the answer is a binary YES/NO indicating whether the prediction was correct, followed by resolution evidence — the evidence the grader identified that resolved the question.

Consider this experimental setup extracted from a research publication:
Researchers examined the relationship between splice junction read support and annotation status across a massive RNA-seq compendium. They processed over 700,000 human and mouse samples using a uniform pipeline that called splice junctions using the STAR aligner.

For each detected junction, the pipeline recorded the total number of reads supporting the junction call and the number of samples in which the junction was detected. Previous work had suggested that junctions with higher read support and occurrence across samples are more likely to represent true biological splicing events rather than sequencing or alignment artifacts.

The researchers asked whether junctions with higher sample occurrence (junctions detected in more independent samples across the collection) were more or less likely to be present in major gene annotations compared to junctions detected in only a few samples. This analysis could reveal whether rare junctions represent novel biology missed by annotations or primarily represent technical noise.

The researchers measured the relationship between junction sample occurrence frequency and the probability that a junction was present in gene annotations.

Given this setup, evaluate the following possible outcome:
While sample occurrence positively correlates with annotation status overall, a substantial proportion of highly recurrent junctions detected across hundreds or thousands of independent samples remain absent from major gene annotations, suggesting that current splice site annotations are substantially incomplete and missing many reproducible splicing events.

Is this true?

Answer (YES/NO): YES